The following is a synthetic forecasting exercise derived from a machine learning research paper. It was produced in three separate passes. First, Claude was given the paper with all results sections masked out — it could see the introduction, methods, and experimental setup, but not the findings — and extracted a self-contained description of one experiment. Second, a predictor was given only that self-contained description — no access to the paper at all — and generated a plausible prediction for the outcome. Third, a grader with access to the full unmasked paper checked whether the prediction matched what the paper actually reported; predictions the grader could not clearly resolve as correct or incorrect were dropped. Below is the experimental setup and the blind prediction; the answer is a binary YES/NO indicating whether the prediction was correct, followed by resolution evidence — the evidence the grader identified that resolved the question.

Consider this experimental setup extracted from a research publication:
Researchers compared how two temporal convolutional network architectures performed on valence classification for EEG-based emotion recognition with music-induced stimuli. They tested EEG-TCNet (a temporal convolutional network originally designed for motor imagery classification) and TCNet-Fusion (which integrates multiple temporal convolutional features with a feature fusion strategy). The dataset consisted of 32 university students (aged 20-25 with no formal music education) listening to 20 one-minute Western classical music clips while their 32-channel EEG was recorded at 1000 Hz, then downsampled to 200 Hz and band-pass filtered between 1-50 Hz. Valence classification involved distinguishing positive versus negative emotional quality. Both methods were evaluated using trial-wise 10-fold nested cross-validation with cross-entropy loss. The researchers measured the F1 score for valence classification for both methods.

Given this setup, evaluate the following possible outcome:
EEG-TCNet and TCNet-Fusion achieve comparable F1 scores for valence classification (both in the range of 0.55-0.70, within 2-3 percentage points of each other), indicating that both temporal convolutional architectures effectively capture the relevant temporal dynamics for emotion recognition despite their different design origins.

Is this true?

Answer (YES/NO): NO